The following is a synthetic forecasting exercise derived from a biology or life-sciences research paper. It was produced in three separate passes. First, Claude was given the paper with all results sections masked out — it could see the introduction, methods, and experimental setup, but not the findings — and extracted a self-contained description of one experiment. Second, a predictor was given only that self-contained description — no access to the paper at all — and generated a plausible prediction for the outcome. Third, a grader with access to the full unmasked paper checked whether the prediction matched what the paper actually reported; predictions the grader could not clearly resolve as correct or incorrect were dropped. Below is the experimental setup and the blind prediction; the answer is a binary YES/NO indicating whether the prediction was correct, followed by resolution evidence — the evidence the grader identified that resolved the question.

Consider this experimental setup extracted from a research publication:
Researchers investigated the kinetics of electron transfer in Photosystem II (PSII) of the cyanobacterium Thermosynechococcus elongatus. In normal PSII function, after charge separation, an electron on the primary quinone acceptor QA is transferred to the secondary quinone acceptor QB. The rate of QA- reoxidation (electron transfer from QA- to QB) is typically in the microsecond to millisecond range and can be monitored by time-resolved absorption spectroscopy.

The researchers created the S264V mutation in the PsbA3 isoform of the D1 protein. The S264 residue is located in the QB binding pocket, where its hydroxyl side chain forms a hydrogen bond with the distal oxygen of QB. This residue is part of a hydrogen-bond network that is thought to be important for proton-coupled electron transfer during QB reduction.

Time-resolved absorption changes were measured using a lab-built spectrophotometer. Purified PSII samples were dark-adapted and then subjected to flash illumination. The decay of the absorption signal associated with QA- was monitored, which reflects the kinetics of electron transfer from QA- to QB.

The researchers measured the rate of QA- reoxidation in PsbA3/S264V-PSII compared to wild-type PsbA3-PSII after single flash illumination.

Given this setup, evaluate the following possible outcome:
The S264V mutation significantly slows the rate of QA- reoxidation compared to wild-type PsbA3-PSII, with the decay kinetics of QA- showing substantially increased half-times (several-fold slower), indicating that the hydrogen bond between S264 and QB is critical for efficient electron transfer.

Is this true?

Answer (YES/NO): YES